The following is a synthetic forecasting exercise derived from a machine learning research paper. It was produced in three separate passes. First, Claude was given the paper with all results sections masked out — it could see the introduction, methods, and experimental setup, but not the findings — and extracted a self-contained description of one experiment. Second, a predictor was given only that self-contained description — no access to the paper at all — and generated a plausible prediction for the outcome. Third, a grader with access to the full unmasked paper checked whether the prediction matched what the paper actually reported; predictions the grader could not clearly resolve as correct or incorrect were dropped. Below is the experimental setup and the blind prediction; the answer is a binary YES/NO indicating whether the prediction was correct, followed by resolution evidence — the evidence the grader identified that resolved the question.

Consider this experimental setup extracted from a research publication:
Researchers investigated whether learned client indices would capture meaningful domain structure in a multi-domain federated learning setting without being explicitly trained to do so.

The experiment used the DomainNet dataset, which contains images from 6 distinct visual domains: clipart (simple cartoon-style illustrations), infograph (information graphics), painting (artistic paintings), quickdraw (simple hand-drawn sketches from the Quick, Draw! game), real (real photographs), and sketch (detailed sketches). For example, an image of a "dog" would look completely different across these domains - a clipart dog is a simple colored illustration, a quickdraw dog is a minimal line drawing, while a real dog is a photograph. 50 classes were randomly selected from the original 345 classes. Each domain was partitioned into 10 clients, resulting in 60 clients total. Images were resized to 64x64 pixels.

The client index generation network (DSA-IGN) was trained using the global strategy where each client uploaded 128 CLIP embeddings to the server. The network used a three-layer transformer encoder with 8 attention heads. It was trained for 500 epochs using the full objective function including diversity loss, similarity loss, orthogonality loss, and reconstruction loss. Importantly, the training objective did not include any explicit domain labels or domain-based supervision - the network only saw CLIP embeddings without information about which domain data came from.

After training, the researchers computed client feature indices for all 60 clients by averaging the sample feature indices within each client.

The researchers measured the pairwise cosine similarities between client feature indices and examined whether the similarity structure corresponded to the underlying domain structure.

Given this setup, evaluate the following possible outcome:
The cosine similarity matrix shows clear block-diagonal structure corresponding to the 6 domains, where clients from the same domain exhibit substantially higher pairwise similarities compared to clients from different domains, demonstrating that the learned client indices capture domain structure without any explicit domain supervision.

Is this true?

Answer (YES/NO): YES